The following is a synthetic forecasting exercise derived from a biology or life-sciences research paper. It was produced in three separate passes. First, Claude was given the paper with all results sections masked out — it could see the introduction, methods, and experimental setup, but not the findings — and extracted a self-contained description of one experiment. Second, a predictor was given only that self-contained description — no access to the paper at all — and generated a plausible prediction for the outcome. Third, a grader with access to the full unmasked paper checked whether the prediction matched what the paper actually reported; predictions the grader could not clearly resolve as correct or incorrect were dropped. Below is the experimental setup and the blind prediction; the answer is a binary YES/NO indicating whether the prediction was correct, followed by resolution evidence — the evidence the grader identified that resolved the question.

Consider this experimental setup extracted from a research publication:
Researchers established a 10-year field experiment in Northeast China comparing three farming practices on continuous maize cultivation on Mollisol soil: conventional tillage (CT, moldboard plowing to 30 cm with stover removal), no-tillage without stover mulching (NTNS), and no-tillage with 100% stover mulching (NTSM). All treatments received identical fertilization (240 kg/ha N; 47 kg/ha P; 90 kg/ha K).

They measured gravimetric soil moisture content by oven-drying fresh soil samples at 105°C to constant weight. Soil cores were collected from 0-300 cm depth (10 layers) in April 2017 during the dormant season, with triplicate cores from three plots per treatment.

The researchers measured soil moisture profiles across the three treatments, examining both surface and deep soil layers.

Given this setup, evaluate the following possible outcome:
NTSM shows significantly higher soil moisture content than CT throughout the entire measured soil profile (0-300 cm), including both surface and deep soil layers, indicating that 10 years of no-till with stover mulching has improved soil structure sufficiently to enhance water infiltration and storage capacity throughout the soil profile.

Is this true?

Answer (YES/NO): NO